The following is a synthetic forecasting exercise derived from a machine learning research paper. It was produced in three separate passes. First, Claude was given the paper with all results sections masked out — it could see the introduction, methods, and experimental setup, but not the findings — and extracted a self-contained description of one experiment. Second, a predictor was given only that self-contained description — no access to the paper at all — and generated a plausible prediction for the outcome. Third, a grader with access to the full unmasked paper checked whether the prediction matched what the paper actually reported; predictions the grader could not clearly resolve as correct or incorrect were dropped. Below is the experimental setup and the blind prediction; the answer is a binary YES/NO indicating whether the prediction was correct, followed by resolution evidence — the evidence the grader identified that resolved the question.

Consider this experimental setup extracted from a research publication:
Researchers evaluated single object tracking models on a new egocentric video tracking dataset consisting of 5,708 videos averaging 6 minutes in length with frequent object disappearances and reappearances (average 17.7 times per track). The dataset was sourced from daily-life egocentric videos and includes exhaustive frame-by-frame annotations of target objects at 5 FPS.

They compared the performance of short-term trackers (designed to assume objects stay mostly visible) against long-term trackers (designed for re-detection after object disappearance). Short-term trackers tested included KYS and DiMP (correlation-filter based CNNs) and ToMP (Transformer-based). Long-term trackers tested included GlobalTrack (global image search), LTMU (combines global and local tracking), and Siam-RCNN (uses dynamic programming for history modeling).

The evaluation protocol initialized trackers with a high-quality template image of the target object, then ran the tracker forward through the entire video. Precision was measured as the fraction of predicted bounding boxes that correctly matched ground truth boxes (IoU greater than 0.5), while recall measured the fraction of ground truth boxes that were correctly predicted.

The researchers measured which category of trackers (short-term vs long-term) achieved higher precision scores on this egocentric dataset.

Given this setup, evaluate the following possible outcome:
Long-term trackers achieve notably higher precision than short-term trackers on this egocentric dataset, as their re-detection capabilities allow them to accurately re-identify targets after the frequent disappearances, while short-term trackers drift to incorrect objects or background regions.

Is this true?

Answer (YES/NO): YES